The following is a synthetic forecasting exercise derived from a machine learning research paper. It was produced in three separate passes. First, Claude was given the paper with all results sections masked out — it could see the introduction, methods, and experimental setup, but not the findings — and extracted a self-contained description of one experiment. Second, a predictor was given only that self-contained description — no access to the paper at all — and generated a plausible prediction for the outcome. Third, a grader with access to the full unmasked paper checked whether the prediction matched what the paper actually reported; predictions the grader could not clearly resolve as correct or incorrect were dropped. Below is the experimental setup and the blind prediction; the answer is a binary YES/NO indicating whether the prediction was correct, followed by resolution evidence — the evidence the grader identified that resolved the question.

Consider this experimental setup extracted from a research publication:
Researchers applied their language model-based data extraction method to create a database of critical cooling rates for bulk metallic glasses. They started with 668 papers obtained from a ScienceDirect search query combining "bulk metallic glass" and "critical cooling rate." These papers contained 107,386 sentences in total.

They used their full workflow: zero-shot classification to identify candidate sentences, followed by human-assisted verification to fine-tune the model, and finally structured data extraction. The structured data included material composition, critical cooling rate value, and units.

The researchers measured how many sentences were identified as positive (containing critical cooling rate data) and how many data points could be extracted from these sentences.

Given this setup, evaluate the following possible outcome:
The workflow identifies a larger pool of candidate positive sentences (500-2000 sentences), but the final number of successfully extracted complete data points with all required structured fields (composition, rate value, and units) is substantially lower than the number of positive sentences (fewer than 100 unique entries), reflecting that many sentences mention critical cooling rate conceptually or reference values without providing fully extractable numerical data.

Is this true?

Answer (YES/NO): NO